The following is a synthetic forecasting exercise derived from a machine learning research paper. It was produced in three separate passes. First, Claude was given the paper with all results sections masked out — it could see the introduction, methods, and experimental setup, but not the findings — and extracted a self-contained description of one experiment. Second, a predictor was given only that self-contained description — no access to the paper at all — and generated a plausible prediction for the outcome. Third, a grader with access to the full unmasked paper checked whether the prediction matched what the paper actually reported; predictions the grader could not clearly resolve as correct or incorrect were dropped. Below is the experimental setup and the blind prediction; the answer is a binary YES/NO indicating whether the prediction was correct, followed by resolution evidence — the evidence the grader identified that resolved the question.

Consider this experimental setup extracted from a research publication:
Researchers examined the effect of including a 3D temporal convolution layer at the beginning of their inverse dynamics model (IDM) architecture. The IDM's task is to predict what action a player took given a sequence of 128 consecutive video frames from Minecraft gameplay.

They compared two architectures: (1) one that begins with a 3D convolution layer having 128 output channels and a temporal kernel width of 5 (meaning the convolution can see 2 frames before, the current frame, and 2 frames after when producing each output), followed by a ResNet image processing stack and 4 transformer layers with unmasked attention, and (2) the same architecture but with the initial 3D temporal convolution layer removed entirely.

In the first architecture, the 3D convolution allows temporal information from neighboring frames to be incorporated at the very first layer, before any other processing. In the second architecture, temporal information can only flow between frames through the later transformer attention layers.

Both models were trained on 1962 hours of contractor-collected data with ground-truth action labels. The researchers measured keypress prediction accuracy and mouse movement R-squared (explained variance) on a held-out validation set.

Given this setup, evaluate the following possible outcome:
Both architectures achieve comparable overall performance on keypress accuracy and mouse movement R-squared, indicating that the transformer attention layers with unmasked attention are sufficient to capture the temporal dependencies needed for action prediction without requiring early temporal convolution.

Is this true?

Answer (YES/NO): NO